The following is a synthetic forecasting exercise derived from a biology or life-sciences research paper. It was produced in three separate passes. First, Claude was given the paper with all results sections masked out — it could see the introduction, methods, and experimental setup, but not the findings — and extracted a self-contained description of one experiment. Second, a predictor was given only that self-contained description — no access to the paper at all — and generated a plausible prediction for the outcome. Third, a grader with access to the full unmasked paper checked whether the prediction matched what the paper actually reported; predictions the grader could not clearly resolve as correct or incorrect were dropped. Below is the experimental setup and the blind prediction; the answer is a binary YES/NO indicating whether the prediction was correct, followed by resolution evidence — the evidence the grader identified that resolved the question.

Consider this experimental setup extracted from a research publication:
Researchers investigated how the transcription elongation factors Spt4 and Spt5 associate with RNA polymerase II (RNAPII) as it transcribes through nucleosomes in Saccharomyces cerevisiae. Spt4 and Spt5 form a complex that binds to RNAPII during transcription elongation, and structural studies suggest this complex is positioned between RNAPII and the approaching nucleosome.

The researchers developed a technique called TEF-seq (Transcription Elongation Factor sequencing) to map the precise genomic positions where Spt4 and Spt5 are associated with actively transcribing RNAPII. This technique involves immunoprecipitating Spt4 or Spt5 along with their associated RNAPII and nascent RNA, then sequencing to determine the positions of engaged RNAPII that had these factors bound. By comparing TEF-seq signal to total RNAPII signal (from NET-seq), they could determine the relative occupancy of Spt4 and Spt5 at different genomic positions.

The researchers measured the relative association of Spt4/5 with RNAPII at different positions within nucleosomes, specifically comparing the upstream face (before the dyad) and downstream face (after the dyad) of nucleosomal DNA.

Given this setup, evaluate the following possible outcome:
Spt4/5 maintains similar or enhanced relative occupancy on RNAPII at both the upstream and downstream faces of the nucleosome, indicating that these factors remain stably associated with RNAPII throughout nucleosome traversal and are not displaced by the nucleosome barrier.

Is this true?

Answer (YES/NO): NO